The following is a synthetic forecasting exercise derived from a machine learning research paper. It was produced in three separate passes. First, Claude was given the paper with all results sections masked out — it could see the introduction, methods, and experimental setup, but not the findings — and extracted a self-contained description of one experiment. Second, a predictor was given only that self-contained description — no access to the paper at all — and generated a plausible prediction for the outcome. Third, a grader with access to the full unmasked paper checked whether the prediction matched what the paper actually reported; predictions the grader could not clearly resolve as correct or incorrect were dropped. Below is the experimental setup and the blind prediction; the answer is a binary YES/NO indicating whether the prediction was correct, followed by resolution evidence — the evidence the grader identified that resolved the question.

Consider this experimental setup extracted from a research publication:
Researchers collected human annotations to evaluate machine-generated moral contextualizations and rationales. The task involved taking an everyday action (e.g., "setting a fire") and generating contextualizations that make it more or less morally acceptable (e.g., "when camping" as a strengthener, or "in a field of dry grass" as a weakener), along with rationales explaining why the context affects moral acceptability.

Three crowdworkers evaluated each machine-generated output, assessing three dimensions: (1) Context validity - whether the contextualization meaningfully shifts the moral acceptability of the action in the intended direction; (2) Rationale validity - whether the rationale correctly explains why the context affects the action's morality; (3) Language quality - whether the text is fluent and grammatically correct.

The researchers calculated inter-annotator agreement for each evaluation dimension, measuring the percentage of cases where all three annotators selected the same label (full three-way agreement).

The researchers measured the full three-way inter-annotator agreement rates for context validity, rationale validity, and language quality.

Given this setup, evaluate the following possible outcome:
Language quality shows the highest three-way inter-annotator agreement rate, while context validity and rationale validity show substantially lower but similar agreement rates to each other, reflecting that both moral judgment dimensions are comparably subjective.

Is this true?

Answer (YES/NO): NO